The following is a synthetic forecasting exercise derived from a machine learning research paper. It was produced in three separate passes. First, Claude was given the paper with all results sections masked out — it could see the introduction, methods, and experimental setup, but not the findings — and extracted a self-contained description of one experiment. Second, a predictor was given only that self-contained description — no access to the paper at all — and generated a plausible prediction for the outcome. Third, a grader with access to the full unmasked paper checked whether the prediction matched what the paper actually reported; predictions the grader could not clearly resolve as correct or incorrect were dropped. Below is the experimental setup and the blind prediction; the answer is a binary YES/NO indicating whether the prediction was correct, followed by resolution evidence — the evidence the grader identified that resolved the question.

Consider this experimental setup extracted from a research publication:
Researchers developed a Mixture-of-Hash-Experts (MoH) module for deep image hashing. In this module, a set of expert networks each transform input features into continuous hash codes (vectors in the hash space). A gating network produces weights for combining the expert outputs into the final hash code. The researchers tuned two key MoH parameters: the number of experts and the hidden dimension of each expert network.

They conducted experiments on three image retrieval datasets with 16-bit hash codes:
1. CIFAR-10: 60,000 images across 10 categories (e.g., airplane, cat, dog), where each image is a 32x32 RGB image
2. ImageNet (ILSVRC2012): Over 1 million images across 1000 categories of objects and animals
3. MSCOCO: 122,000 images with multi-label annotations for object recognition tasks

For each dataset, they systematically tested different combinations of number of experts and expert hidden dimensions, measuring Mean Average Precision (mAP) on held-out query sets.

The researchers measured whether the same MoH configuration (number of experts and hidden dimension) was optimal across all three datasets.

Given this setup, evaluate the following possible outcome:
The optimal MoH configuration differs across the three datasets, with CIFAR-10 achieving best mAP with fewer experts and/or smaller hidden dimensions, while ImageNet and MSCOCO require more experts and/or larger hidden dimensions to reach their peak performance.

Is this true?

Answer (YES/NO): NO